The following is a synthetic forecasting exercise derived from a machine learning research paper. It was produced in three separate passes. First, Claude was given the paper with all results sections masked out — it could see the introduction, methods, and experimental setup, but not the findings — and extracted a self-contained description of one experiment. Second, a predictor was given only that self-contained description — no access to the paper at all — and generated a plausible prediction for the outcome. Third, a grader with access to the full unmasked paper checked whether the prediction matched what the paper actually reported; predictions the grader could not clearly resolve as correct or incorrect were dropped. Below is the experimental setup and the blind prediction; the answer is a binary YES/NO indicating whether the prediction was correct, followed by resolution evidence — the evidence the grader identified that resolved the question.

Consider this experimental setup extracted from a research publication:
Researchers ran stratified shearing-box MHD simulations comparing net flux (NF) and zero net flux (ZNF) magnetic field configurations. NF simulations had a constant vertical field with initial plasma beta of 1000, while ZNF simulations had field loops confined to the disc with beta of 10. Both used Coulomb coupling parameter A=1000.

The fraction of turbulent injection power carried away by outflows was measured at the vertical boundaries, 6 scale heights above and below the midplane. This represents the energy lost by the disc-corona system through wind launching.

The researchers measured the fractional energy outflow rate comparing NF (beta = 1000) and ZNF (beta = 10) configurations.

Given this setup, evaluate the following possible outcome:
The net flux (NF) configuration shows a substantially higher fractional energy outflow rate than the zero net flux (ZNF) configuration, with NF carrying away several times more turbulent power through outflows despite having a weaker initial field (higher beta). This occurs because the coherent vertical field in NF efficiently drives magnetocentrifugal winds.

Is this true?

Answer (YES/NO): YES